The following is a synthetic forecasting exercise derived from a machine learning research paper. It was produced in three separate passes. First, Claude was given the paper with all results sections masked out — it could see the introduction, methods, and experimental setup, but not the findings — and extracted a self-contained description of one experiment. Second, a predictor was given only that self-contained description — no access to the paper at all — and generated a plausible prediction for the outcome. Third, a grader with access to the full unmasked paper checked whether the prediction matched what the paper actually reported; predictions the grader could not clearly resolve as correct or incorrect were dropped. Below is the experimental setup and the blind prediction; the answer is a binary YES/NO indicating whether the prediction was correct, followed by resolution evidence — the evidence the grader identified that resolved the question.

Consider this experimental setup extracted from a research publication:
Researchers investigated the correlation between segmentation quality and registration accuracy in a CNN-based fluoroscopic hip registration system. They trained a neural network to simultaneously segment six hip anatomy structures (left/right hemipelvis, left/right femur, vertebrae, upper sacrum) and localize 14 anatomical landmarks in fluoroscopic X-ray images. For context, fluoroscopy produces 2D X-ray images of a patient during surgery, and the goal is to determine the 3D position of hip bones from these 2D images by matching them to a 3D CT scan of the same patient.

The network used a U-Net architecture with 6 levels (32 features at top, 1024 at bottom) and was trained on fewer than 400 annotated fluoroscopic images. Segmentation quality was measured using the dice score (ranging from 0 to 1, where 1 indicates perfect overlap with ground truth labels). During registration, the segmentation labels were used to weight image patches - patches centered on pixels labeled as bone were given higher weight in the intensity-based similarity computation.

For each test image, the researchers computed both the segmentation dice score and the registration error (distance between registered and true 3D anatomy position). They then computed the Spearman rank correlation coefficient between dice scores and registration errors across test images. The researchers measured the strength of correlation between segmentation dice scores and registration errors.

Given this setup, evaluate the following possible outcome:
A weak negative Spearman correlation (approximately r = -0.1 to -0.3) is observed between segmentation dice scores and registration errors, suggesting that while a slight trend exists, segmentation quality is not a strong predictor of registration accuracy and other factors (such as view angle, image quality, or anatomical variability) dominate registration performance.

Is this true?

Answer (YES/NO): NO